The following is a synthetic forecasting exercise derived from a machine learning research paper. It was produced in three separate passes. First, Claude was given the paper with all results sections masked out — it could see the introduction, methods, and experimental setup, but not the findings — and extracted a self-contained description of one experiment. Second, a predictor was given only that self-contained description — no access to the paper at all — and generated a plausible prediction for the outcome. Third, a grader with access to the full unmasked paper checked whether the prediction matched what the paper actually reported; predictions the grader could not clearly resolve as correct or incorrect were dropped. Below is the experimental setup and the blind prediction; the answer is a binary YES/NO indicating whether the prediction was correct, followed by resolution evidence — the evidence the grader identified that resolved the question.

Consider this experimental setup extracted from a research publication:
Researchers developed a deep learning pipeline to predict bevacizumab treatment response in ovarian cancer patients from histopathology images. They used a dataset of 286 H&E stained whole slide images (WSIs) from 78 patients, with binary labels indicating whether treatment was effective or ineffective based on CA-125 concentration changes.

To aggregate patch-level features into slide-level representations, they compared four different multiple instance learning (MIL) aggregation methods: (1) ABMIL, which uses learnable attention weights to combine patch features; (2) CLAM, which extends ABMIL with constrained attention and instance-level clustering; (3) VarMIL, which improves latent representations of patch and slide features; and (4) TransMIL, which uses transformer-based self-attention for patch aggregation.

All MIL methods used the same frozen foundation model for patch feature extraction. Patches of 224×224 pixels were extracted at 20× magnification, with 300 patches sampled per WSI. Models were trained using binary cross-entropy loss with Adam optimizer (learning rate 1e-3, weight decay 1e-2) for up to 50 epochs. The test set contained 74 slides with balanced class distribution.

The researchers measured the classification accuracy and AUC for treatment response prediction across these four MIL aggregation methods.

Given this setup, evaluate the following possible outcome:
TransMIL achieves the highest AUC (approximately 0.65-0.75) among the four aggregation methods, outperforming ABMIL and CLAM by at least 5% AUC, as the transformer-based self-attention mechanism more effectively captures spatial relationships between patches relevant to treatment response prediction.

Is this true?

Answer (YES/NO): NO